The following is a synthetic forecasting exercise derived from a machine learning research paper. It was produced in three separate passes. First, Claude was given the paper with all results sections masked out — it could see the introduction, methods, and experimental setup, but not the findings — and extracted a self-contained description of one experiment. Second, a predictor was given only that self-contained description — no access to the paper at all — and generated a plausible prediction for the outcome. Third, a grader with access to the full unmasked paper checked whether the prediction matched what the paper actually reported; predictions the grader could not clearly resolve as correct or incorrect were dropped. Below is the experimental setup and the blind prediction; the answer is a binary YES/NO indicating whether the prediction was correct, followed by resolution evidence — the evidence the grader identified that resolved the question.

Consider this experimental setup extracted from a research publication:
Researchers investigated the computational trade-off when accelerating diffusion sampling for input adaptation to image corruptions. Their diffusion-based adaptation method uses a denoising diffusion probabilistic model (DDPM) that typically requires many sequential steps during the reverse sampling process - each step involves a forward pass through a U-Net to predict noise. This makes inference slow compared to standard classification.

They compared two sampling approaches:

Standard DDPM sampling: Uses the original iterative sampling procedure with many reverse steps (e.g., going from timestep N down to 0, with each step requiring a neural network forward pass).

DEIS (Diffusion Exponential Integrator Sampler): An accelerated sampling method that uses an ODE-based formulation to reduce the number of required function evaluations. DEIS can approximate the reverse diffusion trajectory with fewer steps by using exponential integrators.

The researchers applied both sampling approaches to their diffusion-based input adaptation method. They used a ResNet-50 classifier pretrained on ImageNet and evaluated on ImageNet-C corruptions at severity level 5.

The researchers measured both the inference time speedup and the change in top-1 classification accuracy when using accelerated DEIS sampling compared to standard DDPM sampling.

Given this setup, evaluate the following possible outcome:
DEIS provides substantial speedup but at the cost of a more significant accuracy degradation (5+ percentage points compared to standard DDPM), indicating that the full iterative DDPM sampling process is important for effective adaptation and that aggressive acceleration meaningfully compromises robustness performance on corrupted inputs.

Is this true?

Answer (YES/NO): NO